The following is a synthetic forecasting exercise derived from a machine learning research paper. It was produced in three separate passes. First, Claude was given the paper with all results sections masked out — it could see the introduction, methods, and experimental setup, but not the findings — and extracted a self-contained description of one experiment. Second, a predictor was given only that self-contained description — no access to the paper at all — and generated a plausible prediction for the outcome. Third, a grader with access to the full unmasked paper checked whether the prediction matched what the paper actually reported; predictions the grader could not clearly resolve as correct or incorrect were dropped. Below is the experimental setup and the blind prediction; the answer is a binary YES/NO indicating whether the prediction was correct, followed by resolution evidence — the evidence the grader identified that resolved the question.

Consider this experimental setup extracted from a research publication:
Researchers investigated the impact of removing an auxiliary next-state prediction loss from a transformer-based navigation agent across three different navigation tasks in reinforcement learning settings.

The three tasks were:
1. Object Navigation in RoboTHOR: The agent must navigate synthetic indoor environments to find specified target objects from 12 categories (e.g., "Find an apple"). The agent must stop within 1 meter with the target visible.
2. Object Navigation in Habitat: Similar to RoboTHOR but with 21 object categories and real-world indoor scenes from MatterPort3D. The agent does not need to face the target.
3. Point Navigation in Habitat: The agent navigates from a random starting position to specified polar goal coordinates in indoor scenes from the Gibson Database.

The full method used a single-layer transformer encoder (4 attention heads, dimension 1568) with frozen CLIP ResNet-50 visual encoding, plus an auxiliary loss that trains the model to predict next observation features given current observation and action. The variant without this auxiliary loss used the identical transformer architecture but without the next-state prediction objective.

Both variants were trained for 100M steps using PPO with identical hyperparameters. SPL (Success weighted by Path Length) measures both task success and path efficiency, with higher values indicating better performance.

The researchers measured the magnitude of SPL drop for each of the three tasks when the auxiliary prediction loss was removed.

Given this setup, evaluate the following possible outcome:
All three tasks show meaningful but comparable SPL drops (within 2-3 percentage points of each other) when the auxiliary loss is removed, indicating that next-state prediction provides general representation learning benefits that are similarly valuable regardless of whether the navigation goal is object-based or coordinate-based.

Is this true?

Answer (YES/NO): NO